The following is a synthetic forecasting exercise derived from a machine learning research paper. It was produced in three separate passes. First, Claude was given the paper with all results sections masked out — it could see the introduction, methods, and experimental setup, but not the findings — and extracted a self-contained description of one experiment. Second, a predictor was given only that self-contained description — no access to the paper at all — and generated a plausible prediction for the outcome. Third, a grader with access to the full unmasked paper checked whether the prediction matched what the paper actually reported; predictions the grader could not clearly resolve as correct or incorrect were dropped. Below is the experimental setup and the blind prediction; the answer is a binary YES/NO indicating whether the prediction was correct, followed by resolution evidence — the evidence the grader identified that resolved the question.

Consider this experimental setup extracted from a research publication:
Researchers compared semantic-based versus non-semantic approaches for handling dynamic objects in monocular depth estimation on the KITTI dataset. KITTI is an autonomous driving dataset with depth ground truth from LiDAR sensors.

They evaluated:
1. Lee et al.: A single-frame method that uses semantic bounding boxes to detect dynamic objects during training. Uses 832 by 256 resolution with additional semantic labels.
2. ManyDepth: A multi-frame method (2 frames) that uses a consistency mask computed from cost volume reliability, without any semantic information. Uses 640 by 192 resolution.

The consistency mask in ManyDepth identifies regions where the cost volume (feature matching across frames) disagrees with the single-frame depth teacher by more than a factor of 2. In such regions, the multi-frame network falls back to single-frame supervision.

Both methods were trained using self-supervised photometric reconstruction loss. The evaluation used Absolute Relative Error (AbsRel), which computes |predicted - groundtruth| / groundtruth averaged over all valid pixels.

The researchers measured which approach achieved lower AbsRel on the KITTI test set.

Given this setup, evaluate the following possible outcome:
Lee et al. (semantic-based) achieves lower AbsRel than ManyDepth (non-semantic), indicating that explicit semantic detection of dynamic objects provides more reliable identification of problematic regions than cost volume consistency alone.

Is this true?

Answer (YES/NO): NO